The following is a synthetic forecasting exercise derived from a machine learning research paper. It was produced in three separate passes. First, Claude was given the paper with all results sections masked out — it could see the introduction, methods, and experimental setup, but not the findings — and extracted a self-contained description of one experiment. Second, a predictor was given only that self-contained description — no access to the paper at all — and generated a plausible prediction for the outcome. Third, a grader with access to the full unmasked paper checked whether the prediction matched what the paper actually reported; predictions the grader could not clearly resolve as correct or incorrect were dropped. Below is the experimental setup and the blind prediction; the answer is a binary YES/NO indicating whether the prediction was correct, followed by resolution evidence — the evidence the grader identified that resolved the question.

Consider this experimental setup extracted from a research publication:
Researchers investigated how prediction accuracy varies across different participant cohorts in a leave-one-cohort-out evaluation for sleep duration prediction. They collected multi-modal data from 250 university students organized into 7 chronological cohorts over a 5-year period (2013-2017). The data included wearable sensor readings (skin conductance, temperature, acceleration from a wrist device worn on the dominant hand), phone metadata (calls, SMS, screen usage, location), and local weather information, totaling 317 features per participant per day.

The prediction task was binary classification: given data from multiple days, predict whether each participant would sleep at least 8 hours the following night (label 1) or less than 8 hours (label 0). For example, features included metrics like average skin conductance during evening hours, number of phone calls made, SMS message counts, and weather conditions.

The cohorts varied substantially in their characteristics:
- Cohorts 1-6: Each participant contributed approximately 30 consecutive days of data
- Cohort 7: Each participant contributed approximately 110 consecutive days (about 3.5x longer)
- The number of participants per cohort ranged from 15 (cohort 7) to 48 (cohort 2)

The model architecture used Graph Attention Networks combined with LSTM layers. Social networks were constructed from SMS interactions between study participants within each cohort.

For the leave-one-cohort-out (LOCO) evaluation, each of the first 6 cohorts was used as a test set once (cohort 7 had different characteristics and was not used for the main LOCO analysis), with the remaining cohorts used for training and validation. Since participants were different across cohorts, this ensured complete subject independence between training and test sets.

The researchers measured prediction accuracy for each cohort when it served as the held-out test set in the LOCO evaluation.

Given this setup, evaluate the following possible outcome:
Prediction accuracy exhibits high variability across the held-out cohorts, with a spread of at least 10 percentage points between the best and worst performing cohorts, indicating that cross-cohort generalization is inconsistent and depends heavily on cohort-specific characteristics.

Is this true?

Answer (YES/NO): NO